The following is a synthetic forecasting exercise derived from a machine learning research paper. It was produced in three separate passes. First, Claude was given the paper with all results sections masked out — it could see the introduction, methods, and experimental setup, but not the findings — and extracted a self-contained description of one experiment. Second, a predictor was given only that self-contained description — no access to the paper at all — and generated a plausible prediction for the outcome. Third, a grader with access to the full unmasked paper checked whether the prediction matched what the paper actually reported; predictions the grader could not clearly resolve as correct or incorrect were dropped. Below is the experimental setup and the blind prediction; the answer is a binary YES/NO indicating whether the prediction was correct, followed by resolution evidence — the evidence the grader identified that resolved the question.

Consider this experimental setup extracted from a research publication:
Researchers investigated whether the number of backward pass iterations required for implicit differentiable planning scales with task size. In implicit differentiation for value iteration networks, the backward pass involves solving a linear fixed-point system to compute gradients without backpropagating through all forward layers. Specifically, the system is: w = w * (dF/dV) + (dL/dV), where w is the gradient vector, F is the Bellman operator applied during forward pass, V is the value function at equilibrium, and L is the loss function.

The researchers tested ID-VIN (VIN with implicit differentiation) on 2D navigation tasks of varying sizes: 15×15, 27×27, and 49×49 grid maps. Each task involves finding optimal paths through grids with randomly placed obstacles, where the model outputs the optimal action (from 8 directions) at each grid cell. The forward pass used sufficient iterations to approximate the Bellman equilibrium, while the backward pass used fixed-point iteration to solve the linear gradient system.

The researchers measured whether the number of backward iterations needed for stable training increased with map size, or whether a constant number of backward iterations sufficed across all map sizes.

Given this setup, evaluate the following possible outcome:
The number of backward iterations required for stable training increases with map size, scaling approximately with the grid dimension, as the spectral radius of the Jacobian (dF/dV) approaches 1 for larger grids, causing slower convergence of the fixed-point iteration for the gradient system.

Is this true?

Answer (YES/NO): NO